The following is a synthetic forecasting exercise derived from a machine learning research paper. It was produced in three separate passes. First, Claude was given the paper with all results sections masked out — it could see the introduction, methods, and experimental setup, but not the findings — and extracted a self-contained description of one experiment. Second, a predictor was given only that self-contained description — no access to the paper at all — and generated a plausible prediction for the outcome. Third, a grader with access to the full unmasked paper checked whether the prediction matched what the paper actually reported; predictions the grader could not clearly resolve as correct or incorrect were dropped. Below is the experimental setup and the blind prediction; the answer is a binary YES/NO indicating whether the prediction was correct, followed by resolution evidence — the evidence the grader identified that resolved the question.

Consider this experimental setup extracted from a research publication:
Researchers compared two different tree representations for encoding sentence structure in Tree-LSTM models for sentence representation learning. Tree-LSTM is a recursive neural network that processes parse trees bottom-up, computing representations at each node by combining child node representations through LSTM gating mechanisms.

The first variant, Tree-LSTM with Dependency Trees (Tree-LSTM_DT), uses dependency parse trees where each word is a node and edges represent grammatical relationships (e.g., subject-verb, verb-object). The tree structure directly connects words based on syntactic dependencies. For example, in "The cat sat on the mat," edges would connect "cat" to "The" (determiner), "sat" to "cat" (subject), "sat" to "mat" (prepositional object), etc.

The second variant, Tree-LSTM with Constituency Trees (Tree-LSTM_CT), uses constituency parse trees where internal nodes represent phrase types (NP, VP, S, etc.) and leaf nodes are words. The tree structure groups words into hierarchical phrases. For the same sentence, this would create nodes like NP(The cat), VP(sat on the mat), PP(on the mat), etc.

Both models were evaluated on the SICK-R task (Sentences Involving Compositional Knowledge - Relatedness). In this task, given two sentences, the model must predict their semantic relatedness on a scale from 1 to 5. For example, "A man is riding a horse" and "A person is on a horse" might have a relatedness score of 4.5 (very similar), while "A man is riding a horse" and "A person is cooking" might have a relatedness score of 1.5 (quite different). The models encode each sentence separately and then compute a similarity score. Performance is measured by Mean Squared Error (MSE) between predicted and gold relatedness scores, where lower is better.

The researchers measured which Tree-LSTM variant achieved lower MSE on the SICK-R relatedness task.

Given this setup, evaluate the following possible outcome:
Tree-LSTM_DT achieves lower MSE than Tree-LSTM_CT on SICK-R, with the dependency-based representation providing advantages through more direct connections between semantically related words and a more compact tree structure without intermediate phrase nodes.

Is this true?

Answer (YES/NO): NO